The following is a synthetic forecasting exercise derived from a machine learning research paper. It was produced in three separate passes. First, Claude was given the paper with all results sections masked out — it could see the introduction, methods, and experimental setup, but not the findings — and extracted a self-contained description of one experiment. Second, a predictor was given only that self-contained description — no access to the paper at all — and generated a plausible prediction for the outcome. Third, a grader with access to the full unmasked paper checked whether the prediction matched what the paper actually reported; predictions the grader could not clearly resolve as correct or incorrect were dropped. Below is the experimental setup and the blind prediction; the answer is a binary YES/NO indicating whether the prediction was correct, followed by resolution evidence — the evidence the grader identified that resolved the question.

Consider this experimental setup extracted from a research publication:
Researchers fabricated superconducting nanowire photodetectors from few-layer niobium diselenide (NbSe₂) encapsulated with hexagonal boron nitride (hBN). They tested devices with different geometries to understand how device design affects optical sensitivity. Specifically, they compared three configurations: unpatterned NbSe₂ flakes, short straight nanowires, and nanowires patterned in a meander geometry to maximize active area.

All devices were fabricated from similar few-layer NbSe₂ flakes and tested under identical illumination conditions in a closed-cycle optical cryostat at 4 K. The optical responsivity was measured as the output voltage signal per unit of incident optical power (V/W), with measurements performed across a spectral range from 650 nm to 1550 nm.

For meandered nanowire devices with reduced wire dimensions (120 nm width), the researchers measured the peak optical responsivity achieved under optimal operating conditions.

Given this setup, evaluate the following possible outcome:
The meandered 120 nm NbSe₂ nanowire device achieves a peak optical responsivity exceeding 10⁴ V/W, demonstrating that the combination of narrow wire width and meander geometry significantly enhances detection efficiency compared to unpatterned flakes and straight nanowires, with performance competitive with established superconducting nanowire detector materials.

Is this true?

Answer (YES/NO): YES